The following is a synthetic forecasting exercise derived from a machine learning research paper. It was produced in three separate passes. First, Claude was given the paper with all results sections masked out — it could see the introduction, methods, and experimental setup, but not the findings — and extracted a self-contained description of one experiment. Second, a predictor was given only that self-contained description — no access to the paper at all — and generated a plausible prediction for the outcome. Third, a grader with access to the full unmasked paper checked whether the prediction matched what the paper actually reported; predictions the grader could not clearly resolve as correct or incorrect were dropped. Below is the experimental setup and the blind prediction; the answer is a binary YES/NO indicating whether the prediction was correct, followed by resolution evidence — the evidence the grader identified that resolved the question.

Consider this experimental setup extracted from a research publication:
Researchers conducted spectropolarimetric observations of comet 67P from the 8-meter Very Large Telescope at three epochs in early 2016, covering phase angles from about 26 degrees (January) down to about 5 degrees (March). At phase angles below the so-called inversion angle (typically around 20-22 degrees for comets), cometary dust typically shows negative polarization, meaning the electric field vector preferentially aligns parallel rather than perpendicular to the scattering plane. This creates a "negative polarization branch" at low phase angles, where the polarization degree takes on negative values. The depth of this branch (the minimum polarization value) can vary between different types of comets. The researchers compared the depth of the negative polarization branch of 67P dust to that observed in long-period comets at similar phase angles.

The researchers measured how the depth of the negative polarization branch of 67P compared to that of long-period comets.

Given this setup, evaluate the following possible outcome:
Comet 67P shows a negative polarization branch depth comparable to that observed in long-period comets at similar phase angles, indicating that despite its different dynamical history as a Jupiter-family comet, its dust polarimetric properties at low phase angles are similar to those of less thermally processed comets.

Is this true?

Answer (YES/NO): NO